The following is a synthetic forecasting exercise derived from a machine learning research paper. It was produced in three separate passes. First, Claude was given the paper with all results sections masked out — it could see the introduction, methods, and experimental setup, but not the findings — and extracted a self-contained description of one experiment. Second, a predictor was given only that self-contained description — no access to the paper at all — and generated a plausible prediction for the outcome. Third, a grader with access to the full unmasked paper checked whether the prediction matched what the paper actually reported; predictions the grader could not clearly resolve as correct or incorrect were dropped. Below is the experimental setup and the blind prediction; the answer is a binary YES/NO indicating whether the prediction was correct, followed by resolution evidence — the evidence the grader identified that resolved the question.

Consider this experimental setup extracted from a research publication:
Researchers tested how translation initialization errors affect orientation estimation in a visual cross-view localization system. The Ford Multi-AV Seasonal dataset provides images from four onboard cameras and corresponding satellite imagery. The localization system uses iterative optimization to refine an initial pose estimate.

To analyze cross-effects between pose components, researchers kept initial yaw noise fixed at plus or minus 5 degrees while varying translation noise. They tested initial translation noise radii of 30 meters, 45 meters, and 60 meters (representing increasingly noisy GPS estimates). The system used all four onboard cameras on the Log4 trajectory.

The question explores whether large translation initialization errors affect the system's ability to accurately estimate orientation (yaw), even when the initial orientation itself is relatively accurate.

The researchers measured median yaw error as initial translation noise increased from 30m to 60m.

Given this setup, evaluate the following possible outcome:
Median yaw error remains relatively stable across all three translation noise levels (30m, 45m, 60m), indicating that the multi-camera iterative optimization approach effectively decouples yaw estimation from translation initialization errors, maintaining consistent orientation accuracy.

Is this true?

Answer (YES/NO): NO